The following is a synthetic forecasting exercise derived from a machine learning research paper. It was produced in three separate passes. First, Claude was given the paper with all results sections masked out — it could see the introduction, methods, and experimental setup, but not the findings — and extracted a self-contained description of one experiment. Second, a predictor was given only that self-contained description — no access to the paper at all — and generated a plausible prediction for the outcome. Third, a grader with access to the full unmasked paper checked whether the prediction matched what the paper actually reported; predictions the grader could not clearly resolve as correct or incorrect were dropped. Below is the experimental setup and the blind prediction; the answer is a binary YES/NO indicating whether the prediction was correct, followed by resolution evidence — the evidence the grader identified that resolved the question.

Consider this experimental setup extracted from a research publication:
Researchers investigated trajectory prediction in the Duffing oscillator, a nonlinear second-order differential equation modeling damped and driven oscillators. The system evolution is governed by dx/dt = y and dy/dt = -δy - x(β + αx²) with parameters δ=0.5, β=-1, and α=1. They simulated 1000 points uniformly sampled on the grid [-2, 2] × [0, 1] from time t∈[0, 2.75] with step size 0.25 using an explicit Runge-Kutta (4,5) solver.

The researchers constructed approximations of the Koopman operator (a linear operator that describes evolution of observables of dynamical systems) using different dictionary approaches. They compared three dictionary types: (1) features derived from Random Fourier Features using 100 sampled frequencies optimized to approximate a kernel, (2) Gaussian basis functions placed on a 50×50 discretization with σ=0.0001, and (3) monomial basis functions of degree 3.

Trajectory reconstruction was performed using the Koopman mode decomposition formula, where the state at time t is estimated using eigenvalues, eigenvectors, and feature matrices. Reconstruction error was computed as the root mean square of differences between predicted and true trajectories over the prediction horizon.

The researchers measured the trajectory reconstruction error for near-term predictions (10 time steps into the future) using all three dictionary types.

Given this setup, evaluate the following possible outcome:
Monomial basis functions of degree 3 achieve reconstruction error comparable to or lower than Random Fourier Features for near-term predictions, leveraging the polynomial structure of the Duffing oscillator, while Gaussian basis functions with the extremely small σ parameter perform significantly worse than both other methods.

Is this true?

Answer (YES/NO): NO